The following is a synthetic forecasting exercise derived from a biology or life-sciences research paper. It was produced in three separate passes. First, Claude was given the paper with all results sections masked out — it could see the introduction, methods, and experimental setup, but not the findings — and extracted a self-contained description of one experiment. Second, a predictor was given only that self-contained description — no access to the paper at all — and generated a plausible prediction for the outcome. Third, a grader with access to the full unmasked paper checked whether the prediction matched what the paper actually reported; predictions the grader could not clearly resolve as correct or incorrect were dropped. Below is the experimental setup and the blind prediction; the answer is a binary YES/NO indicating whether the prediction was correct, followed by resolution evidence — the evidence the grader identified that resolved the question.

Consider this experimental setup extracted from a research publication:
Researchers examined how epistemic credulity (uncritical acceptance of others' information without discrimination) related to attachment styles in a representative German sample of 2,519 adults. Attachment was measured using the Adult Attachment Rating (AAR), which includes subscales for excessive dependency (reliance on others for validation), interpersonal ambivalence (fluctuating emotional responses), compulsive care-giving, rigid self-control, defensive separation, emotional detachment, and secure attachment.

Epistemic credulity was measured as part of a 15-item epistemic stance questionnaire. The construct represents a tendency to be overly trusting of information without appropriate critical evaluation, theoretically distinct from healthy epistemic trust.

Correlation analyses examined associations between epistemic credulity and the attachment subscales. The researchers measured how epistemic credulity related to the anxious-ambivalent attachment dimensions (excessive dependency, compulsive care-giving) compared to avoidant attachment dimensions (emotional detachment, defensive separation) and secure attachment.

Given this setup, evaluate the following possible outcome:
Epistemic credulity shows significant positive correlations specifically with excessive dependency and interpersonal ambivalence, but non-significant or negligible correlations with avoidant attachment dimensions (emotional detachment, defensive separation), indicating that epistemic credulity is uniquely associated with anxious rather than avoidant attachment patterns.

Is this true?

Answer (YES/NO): NO